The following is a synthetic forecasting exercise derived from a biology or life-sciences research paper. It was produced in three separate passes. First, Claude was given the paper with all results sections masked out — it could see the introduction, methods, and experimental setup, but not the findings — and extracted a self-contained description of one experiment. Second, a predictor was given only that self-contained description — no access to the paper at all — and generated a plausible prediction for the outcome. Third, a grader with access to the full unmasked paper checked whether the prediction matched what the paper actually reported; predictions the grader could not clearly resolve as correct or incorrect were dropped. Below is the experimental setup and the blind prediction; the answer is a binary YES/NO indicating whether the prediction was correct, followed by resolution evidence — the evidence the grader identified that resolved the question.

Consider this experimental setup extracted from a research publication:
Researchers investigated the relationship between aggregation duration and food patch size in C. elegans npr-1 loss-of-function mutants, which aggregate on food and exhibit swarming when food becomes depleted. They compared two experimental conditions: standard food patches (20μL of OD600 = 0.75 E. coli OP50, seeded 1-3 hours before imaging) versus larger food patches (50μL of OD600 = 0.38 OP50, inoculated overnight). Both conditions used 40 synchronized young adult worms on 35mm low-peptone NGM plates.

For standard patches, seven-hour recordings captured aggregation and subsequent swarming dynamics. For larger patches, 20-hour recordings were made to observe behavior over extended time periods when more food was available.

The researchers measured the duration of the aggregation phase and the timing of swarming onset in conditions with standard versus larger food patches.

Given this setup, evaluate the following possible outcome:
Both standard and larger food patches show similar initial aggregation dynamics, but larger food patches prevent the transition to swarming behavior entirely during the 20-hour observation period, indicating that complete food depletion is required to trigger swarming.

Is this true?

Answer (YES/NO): NO